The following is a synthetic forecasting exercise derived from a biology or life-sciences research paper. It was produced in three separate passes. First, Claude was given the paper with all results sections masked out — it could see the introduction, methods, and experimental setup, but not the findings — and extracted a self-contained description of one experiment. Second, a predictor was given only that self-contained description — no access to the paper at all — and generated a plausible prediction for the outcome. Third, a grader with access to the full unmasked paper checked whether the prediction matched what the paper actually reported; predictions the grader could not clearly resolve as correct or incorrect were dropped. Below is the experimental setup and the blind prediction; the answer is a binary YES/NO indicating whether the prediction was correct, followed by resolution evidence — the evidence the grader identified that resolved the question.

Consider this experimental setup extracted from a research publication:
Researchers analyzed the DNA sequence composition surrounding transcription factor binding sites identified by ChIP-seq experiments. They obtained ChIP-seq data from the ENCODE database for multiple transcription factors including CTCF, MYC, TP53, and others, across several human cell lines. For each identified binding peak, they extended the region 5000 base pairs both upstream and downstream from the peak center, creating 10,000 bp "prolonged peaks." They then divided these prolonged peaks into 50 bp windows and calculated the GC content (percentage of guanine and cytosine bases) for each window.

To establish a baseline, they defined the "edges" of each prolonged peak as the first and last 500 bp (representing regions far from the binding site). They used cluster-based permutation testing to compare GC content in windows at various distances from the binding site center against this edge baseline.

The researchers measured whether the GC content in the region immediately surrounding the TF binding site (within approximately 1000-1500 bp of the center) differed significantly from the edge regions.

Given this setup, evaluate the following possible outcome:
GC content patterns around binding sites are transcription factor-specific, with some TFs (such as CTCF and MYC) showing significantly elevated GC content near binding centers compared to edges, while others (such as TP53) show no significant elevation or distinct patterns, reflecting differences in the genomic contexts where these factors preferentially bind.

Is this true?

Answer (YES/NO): NO